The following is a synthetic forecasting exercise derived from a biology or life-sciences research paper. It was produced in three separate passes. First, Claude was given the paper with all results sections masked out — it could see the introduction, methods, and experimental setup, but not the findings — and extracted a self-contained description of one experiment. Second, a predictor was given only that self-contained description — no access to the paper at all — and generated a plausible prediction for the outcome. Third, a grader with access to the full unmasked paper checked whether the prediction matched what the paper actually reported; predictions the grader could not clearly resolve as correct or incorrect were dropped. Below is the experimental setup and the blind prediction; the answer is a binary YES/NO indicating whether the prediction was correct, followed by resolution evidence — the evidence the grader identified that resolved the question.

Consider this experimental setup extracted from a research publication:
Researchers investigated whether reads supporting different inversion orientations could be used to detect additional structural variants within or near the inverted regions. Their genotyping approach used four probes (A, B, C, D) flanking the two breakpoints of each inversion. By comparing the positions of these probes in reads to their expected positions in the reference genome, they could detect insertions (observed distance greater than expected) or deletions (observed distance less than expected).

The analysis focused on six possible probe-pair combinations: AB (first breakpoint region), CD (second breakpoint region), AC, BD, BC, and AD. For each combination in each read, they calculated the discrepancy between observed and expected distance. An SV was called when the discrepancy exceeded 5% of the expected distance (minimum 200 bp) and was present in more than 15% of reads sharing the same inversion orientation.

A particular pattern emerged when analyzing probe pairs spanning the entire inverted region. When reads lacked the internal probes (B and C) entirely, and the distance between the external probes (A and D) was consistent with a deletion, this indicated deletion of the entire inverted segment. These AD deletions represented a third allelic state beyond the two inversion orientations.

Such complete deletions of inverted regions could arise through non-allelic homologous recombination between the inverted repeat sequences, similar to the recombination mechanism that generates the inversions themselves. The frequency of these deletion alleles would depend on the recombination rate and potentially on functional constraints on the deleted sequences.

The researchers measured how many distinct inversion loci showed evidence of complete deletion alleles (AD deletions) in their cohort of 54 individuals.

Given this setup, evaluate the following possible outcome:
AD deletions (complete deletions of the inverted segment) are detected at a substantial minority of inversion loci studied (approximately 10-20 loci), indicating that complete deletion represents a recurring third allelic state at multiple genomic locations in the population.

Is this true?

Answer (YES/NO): YES